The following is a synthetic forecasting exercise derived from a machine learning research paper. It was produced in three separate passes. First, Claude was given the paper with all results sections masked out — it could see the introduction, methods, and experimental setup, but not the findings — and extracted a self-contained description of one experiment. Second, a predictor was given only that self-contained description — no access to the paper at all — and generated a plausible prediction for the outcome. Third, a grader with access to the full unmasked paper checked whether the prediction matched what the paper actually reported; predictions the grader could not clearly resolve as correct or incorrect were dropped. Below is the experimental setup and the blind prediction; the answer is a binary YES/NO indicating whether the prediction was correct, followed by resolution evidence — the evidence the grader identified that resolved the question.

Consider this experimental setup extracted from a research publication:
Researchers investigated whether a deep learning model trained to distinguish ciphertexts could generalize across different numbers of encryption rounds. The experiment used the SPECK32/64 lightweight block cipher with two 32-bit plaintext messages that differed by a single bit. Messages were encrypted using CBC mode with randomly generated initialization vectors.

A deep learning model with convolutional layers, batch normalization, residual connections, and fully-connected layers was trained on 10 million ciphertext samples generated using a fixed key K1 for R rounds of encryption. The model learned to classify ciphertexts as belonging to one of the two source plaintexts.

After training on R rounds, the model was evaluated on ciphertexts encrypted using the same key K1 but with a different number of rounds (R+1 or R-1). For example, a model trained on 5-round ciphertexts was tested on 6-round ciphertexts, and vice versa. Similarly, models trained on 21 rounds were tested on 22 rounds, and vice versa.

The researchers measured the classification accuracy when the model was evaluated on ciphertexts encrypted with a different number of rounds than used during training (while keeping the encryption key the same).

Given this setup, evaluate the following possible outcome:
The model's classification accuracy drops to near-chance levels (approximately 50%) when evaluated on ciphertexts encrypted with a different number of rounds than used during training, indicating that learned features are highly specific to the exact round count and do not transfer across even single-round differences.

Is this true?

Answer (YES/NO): YES